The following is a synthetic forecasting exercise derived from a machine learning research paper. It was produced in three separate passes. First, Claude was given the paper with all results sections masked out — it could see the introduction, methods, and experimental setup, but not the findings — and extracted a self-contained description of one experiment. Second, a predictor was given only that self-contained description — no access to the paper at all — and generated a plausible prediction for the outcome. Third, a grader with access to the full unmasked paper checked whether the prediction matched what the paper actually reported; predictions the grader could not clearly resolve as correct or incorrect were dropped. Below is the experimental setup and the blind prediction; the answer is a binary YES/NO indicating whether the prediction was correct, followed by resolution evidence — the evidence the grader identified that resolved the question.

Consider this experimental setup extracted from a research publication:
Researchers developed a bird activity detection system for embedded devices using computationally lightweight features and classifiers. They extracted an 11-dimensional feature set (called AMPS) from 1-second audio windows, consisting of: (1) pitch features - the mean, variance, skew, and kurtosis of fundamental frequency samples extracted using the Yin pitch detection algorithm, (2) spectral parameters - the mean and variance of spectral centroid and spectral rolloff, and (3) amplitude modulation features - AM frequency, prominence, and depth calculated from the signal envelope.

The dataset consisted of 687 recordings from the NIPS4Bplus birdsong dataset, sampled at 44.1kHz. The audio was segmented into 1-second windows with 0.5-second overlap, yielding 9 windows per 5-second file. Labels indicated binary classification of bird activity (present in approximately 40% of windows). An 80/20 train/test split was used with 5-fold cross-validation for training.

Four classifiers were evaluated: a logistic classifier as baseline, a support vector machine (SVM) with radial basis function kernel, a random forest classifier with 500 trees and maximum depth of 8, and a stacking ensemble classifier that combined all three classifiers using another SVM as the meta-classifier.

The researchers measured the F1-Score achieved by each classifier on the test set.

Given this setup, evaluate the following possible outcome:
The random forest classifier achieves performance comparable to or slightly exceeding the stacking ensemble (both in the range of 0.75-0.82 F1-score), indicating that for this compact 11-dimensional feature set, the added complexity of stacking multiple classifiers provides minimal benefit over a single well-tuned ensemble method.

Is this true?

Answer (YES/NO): NO